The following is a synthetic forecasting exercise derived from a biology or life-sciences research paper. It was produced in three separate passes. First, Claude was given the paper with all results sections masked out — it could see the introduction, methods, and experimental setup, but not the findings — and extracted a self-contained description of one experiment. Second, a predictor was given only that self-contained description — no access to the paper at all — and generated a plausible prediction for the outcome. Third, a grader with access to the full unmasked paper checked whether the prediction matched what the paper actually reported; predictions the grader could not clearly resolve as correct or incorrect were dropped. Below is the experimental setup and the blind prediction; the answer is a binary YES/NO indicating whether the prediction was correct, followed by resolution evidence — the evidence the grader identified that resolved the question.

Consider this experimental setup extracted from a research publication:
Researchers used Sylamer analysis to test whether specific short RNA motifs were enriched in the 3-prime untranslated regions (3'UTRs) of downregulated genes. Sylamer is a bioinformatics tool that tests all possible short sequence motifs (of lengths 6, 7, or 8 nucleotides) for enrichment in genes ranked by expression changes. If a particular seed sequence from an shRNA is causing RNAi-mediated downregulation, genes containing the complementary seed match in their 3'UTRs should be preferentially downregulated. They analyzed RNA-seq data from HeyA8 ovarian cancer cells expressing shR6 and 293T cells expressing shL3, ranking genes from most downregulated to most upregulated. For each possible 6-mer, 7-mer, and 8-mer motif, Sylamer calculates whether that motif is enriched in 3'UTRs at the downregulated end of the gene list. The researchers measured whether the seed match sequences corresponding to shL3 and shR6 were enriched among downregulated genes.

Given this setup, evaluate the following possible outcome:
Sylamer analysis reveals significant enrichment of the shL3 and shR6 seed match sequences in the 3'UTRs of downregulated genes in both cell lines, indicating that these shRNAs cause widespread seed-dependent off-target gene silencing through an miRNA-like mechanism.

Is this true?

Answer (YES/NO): YES